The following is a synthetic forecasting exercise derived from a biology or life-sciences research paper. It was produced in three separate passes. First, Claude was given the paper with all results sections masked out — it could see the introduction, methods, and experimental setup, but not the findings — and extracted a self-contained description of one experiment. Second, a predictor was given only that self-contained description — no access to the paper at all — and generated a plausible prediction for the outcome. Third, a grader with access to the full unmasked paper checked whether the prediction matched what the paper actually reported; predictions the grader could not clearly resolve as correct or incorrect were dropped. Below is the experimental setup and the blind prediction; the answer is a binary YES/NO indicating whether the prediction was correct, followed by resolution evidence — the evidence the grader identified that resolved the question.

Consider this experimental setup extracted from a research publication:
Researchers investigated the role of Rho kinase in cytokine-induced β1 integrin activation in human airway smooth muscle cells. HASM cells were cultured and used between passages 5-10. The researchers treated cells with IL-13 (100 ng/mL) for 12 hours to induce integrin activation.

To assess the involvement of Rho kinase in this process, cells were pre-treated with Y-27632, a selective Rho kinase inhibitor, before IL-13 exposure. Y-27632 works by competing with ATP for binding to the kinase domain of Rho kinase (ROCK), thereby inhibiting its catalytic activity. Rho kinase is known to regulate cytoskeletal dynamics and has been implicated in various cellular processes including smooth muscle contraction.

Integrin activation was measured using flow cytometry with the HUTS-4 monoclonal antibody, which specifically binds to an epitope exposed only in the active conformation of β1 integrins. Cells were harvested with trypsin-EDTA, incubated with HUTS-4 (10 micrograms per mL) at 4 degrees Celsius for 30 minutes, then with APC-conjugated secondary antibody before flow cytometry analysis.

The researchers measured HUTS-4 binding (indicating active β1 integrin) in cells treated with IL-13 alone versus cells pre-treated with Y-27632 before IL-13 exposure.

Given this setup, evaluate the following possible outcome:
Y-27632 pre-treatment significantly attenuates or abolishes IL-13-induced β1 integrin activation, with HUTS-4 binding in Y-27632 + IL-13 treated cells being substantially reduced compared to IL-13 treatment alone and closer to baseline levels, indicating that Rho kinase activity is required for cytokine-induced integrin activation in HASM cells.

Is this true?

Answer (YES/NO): YES